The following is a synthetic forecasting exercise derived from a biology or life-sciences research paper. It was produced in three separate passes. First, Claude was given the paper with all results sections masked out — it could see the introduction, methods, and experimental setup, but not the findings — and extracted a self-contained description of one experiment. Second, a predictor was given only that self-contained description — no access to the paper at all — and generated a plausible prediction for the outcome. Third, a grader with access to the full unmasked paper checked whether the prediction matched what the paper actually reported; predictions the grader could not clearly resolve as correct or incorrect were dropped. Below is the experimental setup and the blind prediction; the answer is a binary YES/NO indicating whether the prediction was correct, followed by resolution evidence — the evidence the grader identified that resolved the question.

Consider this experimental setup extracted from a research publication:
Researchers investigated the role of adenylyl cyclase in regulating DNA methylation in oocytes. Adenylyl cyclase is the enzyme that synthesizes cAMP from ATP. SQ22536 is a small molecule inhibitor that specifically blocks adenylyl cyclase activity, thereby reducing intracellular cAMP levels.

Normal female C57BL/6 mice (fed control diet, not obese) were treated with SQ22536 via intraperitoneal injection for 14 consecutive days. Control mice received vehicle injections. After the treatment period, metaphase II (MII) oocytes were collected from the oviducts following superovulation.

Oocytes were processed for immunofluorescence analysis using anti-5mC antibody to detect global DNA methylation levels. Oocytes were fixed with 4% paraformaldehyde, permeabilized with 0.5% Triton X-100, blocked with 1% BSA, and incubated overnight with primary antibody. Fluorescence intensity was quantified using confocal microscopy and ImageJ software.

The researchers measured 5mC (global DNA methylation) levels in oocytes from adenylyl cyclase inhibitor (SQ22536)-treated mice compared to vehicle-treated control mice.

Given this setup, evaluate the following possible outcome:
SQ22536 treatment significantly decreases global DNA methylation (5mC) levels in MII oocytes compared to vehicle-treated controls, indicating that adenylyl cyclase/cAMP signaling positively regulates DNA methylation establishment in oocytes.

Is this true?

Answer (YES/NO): YES